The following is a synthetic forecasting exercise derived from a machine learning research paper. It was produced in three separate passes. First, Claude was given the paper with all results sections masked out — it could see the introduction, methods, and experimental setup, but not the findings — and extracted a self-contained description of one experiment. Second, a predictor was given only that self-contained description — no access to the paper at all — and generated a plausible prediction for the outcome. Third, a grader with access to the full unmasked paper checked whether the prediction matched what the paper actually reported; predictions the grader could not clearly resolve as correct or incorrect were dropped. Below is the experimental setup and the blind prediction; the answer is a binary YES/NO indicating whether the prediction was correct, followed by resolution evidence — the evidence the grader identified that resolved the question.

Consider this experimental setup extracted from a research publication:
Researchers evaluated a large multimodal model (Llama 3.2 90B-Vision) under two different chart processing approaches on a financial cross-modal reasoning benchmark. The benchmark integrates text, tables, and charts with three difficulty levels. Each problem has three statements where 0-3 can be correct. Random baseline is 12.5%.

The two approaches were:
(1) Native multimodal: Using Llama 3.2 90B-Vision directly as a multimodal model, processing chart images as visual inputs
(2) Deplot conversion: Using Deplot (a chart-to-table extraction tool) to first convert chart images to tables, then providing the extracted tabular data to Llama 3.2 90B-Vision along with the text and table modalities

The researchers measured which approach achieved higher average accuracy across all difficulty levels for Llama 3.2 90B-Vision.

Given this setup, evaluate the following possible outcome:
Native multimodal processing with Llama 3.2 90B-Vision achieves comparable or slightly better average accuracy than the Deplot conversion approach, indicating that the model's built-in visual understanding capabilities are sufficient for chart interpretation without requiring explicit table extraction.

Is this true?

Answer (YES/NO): NO